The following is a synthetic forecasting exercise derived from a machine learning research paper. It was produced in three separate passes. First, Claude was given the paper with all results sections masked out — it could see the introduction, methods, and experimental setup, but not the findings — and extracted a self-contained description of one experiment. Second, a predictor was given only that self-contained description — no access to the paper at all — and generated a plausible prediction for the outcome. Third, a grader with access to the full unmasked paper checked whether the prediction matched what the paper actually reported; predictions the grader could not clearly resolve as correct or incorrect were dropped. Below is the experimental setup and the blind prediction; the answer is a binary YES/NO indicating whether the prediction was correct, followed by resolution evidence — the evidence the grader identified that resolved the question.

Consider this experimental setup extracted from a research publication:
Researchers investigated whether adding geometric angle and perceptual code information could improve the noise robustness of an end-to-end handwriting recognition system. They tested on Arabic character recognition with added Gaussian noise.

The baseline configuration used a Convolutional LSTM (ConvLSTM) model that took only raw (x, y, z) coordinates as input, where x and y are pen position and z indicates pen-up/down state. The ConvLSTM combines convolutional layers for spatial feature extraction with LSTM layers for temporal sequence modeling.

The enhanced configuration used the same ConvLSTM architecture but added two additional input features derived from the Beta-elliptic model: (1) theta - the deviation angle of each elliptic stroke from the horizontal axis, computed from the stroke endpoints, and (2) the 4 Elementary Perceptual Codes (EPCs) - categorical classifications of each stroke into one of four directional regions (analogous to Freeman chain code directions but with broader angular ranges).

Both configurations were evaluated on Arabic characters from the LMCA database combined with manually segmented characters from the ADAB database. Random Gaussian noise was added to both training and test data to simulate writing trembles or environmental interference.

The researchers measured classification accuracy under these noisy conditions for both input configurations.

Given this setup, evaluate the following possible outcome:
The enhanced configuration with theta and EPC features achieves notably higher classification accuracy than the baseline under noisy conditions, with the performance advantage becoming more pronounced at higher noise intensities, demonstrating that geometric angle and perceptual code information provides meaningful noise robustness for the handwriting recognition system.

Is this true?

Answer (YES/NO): NO